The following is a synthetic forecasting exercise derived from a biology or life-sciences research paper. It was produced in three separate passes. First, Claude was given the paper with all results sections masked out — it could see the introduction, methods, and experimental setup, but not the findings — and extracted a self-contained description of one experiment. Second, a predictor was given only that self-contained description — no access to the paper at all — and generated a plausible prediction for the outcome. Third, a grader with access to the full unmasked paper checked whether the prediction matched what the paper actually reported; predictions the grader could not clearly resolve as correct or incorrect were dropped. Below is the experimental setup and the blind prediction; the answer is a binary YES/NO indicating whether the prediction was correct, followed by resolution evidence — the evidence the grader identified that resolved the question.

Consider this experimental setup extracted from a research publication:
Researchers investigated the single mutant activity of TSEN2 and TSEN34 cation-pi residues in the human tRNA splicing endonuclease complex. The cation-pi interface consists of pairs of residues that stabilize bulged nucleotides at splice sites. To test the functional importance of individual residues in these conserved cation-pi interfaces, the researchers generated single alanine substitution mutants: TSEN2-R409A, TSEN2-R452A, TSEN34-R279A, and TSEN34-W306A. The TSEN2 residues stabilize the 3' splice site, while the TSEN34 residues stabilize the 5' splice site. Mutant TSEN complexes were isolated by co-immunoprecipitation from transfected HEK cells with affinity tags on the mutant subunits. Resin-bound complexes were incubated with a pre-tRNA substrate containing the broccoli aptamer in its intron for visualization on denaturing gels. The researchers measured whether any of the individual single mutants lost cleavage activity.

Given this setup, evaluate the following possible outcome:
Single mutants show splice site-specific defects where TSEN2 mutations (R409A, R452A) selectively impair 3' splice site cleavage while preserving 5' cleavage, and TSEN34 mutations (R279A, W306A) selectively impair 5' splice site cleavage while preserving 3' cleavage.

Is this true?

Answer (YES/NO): NO